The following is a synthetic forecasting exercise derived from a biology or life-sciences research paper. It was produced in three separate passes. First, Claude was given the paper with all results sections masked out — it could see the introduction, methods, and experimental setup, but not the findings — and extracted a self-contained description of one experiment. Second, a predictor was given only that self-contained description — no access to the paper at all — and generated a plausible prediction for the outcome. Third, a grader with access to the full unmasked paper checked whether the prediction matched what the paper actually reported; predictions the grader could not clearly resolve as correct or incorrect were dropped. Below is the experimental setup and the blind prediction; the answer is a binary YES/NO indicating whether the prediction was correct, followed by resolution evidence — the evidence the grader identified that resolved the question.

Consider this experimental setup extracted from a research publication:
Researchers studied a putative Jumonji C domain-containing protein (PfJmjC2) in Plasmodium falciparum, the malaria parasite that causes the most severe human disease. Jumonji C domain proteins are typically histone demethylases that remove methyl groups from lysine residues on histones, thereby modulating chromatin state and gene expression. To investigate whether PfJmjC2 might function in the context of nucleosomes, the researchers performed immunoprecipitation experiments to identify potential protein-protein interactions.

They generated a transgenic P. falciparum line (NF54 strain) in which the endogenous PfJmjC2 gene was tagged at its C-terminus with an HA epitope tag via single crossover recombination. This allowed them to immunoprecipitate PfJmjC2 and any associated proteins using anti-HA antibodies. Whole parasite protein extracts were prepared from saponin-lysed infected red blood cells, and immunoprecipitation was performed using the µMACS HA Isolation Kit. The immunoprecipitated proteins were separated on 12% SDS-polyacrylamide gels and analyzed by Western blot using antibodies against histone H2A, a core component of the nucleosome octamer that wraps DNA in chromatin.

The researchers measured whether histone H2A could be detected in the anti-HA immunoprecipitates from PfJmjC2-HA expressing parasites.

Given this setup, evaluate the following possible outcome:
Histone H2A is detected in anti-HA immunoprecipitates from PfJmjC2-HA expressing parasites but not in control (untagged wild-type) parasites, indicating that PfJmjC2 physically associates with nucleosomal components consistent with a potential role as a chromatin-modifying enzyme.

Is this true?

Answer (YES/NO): YES